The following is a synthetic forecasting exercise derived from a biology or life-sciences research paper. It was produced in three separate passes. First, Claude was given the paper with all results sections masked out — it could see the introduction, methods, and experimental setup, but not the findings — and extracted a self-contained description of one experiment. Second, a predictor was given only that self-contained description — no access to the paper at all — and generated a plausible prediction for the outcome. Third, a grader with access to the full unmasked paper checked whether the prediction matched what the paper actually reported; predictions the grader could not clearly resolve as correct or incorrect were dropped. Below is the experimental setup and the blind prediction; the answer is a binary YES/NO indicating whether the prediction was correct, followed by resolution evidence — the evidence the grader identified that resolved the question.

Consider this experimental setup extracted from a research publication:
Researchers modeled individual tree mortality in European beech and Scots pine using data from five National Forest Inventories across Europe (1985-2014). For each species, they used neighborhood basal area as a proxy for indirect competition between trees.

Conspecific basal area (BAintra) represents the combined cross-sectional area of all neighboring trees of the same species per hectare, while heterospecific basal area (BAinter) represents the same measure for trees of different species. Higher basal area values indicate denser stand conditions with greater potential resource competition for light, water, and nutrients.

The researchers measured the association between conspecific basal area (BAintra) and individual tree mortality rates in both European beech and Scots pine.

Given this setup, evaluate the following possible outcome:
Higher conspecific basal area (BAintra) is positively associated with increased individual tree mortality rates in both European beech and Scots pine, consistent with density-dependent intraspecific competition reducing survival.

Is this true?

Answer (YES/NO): YES